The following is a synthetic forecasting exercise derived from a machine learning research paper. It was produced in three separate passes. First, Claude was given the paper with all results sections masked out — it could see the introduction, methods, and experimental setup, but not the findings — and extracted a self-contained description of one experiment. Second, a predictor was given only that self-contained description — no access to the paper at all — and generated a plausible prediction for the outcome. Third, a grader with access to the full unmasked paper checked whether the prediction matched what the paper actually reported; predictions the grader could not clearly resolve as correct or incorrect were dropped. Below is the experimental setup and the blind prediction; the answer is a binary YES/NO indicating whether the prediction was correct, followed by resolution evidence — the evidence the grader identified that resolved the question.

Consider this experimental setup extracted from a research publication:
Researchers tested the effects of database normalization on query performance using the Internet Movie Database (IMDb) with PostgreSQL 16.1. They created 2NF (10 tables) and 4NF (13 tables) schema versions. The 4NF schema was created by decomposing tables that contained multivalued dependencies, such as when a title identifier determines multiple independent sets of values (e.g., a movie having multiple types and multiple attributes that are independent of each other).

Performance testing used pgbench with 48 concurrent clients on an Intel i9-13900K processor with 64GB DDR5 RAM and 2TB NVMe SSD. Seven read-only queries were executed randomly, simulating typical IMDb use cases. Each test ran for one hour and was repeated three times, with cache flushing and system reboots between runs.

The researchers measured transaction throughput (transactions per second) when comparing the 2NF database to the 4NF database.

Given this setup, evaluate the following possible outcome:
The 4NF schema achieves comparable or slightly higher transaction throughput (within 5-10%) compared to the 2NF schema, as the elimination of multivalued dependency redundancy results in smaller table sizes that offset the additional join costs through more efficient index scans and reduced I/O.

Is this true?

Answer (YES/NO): NO